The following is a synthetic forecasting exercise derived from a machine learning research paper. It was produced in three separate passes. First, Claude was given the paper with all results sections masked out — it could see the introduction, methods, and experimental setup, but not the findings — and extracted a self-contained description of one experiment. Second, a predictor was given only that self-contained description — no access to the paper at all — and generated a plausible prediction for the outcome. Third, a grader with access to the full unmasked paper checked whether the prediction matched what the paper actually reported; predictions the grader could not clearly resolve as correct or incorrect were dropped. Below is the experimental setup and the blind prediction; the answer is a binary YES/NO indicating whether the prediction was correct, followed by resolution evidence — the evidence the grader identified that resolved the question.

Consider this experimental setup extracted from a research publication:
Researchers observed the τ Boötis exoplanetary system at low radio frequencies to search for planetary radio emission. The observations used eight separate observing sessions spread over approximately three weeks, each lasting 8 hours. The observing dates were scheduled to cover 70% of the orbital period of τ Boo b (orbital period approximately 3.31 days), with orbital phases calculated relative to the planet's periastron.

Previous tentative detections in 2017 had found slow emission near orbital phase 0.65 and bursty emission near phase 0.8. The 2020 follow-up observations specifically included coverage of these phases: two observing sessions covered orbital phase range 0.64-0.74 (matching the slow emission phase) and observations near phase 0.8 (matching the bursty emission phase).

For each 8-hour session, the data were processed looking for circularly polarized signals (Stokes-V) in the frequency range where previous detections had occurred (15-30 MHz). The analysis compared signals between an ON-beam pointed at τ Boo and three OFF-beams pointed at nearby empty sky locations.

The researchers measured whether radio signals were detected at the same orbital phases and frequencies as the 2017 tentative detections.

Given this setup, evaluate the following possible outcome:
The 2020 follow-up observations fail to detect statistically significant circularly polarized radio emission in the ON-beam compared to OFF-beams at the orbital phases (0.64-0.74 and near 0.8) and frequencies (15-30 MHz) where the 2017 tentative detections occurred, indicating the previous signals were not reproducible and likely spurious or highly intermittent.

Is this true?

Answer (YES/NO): YES